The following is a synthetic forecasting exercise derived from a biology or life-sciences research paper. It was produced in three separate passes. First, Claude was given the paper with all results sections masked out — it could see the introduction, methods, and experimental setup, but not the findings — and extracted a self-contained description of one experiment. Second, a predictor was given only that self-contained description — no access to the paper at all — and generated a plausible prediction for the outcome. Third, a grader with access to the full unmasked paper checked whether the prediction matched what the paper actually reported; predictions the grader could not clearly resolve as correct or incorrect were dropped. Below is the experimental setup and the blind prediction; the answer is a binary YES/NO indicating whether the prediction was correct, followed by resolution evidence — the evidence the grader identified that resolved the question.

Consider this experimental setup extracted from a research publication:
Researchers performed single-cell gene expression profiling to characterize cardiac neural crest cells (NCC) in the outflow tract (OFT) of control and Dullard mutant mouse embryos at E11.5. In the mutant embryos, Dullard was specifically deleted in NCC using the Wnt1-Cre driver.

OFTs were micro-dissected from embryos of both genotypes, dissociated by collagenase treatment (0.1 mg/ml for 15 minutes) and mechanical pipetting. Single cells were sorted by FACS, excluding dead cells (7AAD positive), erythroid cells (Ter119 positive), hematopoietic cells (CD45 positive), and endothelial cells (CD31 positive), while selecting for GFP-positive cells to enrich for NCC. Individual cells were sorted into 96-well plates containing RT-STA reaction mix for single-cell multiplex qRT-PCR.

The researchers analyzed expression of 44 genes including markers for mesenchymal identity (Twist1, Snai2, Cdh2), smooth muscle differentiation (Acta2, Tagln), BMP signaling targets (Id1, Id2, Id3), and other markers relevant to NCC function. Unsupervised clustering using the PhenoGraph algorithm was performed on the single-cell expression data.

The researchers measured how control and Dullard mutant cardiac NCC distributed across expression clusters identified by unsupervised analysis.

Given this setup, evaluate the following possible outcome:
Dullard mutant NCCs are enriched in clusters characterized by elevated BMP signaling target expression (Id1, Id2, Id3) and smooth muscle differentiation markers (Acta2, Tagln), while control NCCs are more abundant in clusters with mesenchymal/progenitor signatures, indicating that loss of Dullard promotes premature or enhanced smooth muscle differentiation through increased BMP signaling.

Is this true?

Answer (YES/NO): NO